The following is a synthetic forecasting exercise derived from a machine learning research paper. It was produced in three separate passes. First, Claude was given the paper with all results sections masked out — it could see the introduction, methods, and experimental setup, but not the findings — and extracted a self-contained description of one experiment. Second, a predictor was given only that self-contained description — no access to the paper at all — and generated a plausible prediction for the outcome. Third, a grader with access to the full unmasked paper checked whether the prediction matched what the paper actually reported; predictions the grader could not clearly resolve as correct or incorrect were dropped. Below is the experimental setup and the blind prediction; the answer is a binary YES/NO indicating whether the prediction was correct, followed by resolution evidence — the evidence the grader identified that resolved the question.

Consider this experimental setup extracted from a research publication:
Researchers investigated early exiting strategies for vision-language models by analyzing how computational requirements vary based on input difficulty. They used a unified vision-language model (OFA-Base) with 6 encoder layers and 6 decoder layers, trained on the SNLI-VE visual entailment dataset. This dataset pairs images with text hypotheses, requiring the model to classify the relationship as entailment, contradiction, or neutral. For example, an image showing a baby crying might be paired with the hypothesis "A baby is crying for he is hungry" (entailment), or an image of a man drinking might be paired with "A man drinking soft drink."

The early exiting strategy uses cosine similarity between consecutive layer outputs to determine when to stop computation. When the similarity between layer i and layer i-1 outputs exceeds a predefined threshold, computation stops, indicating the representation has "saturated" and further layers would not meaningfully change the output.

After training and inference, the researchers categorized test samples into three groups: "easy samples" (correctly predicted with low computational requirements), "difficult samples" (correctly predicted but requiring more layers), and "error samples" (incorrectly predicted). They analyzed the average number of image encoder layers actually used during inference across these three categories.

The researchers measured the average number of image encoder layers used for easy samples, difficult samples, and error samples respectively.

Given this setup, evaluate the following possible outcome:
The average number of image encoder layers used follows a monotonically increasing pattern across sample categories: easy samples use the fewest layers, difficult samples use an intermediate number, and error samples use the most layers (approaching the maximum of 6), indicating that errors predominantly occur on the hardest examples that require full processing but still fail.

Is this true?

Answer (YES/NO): YES